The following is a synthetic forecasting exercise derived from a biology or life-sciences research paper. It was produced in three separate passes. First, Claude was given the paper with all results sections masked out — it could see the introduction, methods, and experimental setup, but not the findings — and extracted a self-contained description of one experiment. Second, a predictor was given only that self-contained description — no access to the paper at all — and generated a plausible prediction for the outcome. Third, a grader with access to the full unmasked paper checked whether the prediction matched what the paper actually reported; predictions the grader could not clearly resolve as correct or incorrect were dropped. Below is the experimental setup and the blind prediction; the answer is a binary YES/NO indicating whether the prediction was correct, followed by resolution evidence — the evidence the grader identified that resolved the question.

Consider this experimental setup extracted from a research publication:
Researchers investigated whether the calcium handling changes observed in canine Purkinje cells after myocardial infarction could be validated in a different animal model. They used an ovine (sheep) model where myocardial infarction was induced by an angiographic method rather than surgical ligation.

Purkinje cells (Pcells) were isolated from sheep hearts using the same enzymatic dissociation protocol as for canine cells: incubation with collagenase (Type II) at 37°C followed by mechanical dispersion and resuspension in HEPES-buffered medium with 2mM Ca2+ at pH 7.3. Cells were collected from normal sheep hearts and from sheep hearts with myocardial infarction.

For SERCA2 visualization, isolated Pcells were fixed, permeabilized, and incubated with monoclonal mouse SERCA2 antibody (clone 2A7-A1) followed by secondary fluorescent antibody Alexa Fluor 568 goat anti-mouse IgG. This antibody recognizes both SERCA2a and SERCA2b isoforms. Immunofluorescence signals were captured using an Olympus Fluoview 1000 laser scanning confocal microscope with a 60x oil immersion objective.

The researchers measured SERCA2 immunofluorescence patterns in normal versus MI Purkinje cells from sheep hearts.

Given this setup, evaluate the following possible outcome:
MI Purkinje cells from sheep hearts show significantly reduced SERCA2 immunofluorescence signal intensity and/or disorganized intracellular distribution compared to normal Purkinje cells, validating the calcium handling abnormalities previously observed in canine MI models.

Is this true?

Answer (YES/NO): YES